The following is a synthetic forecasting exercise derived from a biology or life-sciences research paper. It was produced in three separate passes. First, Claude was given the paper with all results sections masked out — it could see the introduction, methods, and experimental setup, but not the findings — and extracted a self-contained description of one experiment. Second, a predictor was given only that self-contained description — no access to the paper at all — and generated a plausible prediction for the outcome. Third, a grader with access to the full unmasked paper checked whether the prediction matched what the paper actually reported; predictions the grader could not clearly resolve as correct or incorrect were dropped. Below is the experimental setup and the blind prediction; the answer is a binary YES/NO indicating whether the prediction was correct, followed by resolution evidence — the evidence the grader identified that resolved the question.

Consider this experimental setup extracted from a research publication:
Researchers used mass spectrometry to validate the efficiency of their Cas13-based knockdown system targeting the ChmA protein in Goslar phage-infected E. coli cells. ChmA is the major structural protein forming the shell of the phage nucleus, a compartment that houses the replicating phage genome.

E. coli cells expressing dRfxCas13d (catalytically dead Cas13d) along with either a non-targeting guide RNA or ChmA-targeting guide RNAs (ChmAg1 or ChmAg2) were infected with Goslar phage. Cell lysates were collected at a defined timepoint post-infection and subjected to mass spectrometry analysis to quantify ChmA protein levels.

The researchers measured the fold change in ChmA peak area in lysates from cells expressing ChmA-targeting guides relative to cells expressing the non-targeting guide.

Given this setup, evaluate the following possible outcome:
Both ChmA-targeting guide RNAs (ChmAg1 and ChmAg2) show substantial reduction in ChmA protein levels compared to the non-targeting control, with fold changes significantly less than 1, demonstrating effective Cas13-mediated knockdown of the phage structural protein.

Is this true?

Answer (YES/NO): YES